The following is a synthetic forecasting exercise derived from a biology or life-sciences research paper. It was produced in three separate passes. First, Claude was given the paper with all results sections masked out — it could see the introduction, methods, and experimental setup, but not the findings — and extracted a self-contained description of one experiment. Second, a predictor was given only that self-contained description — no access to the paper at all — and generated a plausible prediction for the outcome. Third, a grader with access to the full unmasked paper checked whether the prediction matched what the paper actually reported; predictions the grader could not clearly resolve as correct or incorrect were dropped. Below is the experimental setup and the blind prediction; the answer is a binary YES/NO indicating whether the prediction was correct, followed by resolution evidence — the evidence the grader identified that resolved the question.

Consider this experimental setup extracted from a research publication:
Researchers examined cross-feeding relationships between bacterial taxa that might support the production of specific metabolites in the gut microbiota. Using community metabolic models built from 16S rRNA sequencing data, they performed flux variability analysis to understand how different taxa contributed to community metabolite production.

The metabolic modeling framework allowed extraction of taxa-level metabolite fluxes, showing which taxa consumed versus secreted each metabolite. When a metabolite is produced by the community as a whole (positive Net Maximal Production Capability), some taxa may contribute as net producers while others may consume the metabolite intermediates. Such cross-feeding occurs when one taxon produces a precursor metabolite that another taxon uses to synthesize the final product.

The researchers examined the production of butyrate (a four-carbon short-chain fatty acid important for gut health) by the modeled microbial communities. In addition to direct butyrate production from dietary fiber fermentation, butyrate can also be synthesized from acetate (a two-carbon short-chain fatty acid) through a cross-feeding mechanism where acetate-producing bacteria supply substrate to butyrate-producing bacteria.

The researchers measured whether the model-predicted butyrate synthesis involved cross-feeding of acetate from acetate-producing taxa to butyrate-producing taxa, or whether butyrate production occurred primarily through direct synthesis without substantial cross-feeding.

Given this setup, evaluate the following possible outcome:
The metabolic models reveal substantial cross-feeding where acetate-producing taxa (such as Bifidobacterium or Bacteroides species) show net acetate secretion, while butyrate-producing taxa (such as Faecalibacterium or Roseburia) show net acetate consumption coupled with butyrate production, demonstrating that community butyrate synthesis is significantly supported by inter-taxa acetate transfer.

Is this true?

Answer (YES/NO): YES